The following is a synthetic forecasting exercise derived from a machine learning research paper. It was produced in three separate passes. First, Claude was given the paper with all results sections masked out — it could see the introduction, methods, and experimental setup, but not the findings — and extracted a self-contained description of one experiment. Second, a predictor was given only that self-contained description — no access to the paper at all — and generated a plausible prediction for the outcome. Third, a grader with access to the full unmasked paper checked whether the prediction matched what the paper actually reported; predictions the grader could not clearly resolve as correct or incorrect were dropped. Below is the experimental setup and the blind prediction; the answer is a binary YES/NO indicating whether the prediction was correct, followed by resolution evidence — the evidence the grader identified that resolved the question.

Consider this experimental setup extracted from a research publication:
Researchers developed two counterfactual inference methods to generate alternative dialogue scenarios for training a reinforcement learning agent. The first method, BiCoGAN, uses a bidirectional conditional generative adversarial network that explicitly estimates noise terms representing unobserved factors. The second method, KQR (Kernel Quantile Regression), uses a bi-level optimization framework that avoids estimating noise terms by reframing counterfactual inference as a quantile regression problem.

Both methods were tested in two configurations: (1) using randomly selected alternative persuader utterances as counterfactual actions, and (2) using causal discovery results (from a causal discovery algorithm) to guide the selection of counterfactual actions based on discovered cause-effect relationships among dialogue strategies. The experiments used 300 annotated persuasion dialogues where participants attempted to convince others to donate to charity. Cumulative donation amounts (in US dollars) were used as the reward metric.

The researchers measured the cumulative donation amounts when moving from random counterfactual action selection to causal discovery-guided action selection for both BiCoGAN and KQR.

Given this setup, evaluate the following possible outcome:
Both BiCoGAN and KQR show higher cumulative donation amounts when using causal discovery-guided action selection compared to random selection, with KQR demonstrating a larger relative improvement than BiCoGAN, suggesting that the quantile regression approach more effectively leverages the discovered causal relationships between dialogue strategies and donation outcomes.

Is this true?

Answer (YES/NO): YES